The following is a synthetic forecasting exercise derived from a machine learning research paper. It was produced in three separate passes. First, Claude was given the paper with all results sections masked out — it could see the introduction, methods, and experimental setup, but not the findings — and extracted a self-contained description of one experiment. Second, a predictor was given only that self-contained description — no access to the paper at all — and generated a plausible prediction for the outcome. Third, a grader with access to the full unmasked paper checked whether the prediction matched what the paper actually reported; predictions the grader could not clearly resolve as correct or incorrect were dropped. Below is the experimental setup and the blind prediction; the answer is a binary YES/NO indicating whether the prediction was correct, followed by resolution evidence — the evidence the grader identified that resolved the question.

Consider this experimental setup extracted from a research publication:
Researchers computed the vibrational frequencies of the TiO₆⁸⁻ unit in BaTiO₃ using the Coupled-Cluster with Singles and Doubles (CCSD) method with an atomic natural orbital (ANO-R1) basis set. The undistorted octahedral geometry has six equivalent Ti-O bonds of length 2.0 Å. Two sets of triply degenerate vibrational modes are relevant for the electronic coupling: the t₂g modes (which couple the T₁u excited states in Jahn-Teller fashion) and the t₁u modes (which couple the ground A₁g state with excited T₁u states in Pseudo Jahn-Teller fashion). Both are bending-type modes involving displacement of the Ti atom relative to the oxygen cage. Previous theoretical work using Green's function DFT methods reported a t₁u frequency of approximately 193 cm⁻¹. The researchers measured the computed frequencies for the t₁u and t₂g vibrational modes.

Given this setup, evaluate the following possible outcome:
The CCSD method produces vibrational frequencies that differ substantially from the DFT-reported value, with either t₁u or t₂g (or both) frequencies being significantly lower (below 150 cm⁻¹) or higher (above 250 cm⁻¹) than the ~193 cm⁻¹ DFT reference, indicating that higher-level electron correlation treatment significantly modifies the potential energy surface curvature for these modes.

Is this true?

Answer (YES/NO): YES